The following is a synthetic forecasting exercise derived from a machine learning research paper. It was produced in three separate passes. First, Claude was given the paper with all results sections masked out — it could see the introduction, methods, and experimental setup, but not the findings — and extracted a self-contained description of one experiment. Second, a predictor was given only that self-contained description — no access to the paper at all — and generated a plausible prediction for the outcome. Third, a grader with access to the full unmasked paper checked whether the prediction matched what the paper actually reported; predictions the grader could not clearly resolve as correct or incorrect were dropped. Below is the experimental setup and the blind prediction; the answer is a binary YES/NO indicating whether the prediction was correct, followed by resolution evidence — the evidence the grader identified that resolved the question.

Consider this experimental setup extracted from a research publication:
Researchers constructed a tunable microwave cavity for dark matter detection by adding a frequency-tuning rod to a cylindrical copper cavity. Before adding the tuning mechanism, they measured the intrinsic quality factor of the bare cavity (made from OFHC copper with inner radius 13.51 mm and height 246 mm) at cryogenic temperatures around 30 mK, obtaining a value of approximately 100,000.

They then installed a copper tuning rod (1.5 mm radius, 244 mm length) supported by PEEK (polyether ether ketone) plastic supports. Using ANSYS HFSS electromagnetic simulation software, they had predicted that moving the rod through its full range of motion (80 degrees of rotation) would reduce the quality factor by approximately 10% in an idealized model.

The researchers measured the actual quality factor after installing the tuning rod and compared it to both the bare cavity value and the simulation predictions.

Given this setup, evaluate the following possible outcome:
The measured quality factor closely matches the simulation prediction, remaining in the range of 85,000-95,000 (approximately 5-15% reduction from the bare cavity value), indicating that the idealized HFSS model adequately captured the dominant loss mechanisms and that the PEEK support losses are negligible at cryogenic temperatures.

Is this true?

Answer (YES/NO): NO